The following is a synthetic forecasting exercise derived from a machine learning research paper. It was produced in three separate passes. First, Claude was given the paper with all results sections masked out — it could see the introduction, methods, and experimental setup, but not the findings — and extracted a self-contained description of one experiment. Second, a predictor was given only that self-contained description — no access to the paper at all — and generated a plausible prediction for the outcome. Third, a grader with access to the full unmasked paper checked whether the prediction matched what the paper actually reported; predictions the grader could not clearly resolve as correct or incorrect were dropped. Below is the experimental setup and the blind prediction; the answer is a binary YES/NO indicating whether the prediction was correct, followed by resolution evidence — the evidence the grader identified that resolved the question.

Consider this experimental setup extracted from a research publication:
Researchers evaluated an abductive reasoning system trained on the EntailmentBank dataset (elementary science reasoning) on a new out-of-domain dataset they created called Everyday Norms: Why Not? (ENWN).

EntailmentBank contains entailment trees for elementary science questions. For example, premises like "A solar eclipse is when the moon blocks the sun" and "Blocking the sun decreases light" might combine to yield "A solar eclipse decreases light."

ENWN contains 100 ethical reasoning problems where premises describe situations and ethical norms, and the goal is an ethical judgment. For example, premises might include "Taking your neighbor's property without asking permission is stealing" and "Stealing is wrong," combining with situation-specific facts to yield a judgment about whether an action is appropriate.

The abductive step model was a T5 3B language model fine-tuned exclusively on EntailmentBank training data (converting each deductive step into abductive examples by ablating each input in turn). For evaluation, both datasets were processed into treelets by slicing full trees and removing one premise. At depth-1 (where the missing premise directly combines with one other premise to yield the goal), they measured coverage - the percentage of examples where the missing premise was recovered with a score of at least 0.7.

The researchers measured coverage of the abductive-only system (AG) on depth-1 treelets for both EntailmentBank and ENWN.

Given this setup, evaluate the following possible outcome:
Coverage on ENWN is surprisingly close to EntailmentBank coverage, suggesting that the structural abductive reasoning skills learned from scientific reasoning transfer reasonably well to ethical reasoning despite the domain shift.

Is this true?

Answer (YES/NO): NO